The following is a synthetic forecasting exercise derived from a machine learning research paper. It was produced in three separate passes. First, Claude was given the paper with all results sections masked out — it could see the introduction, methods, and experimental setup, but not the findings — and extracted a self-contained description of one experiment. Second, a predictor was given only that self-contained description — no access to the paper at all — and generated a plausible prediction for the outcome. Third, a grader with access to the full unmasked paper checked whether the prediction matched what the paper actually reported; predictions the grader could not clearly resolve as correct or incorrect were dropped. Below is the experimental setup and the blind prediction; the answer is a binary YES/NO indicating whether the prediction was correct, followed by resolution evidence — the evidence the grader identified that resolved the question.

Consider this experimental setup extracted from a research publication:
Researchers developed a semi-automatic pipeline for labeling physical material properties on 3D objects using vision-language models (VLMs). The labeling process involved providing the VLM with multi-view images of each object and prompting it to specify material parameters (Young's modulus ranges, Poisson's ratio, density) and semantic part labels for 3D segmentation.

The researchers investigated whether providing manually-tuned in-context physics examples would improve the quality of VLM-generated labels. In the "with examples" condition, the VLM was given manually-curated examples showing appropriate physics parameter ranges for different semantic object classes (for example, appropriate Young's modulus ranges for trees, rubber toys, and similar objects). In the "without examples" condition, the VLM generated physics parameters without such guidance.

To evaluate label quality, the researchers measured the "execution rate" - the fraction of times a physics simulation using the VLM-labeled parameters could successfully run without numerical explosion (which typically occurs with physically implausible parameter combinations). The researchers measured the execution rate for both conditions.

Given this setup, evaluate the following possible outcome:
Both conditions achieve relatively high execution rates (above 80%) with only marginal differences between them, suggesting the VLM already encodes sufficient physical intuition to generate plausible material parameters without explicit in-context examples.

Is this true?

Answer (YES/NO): NO